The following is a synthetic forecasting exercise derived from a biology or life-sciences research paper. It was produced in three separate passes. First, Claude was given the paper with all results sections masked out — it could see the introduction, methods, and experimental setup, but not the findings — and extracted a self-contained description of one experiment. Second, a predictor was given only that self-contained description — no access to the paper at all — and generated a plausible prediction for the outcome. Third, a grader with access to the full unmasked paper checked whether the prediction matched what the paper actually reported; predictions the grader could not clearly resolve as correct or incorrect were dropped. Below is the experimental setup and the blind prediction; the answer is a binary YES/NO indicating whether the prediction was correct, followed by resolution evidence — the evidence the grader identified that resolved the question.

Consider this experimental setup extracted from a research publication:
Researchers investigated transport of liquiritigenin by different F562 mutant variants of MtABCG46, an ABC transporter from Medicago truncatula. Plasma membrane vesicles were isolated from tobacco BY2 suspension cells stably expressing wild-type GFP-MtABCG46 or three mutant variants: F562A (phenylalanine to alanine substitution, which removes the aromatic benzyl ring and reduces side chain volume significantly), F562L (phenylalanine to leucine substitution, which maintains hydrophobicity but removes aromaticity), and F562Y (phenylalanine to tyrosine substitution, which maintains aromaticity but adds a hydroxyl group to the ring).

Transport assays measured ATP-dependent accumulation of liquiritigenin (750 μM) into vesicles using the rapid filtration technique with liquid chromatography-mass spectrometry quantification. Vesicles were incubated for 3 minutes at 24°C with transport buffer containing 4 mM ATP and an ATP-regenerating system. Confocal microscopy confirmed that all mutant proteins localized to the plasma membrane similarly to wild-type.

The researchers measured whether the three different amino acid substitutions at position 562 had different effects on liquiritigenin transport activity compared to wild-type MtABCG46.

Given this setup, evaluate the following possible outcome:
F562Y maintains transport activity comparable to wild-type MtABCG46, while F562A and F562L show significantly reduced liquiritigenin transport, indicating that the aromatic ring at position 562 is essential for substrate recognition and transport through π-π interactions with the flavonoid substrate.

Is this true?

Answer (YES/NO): NO